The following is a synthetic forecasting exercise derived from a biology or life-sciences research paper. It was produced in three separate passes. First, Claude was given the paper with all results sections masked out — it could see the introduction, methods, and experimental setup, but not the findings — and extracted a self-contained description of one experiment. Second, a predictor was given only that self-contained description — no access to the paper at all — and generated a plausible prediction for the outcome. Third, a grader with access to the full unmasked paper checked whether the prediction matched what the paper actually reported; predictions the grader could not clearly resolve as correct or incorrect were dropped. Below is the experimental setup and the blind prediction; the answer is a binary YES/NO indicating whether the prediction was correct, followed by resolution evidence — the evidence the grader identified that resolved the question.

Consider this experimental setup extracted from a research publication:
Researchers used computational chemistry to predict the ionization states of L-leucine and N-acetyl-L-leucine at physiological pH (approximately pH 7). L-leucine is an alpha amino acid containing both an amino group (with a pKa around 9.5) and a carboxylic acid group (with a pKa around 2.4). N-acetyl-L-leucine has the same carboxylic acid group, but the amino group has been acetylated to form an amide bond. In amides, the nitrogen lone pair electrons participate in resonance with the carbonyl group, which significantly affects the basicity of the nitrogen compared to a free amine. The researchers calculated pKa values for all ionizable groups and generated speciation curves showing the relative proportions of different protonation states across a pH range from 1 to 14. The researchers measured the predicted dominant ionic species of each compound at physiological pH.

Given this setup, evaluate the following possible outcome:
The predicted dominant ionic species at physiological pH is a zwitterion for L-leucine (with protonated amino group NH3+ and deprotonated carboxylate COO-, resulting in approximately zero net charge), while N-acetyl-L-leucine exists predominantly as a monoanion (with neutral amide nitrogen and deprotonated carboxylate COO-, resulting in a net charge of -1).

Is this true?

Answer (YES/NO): YES